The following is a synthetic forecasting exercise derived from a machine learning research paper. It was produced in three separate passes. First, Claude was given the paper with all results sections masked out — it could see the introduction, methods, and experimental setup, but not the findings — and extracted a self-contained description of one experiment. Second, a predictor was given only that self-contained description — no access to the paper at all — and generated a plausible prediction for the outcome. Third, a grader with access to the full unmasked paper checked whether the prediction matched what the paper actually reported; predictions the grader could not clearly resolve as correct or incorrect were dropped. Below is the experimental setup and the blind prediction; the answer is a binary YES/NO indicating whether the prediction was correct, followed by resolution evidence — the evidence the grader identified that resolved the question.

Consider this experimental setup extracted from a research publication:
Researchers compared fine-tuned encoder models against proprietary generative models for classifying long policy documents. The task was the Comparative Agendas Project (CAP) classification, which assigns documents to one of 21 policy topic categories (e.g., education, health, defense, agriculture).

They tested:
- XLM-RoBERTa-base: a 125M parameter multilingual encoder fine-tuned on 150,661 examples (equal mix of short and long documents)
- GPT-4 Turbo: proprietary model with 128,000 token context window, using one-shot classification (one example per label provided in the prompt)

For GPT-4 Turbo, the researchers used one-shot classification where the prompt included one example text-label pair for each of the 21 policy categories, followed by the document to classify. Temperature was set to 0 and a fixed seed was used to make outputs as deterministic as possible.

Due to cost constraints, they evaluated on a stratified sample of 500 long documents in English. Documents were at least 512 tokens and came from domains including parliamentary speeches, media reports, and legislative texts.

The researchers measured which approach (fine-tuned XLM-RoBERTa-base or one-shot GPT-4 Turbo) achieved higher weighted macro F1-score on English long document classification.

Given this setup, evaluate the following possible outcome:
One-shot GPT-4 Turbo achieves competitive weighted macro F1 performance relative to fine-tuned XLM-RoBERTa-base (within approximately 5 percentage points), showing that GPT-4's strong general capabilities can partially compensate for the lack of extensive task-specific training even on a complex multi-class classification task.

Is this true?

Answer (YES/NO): NO